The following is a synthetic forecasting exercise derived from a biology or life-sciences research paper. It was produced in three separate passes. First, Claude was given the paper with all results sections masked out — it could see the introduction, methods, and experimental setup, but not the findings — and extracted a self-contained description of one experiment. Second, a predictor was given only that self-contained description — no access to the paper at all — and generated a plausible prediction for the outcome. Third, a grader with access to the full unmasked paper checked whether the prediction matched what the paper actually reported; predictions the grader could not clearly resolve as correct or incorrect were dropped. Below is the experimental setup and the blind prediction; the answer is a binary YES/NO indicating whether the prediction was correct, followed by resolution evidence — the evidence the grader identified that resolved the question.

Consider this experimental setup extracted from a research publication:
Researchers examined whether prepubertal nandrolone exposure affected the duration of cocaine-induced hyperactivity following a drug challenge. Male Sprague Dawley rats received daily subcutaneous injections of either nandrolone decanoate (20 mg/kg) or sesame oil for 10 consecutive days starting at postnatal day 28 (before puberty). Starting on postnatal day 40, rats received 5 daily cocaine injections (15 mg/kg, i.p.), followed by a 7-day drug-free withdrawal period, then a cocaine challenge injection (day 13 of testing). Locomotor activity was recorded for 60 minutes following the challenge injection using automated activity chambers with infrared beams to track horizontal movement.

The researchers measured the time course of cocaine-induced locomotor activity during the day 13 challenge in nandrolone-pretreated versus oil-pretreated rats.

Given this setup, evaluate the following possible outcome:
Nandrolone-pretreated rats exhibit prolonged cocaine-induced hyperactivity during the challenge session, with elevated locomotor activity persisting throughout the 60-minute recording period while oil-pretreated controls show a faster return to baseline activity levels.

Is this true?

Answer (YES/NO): YES